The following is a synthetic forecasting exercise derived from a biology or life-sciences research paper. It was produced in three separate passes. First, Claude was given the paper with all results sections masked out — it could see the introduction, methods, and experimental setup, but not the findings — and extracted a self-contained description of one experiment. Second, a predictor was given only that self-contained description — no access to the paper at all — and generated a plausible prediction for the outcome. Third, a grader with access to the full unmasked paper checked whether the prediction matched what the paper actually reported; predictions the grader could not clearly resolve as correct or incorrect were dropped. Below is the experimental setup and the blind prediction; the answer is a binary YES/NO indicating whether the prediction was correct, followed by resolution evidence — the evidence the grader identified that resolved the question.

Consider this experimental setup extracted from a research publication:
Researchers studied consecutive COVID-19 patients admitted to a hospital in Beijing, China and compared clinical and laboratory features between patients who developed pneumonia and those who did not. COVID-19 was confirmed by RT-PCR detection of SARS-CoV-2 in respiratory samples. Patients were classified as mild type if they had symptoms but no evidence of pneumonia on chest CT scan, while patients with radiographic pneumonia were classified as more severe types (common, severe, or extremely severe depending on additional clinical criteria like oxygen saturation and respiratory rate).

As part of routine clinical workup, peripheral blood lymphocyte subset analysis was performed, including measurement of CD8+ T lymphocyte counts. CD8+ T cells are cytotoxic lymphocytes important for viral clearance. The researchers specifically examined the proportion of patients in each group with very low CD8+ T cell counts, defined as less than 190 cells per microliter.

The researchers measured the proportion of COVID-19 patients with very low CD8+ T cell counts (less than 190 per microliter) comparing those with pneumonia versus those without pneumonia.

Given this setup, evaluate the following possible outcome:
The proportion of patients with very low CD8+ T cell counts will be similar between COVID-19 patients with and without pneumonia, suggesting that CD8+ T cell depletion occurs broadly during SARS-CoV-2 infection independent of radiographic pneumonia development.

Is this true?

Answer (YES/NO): NO